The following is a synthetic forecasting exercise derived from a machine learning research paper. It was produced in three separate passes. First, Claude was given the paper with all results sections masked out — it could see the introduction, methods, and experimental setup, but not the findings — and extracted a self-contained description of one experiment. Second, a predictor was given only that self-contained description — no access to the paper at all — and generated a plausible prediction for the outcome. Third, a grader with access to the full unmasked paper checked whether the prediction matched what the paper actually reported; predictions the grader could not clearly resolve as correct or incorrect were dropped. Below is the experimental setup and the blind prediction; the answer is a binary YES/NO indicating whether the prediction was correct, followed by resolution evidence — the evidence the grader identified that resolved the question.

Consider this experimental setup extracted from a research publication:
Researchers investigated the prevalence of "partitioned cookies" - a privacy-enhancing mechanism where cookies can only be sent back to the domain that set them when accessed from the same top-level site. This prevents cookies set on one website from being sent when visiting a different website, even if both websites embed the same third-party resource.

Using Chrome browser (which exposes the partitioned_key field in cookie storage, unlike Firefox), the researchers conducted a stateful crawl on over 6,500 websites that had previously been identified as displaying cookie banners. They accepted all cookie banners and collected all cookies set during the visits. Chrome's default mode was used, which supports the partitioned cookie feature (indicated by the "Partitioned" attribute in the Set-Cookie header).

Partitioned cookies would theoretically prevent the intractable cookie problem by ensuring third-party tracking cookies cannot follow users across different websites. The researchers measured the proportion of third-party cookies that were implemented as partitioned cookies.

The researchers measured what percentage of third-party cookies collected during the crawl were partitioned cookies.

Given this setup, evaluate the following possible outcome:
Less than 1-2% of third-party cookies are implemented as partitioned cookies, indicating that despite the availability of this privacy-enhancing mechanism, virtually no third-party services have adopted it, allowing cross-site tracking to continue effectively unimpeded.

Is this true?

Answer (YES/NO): YES